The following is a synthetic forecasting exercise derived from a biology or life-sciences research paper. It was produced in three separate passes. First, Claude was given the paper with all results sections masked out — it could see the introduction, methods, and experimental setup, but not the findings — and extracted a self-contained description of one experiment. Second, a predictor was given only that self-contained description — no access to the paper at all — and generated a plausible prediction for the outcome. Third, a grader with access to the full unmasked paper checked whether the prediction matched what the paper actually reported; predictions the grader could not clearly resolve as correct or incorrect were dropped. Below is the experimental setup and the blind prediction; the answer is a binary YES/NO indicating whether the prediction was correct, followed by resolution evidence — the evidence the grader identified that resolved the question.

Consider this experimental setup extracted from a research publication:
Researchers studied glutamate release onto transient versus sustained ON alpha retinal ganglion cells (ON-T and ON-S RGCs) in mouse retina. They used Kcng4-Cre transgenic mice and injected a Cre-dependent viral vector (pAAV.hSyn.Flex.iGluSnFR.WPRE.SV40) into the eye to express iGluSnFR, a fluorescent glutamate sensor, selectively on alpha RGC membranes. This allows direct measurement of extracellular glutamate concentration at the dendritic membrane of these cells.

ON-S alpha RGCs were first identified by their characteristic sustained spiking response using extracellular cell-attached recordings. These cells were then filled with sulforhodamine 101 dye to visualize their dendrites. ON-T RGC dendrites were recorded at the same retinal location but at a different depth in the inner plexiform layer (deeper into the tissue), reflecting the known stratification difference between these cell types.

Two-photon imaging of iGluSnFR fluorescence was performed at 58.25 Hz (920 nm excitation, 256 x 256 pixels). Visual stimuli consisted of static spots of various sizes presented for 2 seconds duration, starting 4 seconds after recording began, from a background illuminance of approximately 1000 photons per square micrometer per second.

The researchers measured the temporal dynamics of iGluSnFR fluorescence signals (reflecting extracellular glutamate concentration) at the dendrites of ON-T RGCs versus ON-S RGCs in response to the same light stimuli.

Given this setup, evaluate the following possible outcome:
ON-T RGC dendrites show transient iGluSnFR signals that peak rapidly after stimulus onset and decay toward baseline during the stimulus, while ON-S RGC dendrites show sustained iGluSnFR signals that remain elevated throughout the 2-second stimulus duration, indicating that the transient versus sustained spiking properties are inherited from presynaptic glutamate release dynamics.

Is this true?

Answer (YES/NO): YES